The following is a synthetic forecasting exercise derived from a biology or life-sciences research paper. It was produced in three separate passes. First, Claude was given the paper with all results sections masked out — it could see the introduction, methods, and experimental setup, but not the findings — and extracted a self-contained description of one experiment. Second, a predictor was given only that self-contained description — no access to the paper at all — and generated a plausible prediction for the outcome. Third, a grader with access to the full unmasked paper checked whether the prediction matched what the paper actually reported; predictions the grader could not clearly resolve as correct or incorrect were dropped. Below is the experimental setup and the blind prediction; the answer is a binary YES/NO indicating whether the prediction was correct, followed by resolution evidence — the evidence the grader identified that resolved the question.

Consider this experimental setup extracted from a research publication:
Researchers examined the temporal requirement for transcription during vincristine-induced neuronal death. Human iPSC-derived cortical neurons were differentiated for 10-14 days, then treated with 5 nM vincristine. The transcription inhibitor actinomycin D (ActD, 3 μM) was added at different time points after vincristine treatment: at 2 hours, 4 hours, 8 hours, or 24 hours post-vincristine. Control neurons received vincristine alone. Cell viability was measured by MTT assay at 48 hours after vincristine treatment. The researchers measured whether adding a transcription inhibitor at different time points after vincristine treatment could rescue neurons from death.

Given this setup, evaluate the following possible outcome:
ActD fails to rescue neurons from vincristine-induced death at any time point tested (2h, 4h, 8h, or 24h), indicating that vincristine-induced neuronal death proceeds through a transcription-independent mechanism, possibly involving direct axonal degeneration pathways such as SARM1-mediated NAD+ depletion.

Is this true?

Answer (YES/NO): NO